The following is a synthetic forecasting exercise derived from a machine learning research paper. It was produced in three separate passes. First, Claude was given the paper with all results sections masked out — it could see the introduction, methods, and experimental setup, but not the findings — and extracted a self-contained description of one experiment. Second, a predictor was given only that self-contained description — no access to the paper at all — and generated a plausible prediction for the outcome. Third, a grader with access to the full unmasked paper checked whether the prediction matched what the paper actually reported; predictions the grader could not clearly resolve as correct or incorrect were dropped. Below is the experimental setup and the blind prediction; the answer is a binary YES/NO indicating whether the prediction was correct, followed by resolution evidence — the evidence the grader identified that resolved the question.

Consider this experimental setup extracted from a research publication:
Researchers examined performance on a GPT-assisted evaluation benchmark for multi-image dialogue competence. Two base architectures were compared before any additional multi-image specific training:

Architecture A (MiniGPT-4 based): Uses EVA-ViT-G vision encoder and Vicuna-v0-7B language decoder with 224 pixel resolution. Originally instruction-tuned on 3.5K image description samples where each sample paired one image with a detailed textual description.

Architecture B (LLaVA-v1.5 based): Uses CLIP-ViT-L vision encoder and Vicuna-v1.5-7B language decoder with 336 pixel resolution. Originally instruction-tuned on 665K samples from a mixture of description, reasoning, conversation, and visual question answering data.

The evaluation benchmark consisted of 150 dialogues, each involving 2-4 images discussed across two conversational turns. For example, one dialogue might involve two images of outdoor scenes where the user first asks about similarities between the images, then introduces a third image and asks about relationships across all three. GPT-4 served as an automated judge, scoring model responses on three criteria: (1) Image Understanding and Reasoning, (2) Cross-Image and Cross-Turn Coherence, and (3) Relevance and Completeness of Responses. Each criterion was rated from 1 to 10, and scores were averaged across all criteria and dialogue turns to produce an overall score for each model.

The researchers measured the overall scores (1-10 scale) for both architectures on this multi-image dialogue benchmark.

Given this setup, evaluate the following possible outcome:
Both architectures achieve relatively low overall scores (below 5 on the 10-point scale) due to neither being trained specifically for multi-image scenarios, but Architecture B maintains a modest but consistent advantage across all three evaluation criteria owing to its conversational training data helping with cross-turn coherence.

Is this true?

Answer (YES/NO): NO